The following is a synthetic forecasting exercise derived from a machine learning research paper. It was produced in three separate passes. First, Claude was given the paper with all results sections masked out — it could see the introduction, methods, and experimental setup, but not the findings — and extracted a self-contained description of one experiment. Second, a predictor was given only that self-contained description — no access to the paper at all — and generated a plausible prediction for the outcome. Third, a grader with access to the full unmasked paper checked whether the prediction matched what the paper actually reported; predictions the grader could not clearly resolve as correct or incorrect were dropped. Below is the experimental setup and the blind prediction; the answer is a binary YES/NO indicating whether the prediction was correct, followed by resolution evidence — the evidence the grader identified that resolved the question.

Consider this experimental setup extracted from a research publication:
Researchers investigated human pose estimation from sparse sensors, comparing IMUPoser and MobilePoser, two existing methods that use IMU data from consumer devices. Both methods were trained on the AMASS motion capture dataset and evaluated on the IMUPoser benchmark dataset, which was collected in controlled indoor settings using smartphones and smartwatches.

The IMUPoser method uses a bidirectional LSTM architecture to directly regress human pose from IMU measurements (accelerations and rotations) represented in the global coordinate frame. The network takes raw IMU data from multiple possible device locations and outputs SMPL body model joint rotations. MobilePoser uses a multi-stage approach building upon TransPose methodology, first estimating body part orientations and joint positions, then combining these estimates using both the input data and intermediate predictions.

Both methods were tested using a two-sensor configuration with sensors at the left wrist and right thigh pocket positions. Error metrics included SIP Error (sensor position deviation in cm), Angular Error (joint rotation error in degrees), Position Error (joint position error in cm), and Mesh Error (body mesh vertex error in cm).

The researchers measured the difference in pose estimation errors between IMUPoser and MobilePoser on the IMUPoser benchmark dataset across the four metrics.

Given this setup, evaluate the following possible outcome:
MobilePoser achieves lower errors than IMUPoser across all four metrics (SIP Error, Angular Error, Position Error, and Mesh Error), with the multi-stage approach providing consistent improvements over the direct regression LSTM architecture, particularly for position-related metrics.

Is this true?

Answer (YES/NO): NO